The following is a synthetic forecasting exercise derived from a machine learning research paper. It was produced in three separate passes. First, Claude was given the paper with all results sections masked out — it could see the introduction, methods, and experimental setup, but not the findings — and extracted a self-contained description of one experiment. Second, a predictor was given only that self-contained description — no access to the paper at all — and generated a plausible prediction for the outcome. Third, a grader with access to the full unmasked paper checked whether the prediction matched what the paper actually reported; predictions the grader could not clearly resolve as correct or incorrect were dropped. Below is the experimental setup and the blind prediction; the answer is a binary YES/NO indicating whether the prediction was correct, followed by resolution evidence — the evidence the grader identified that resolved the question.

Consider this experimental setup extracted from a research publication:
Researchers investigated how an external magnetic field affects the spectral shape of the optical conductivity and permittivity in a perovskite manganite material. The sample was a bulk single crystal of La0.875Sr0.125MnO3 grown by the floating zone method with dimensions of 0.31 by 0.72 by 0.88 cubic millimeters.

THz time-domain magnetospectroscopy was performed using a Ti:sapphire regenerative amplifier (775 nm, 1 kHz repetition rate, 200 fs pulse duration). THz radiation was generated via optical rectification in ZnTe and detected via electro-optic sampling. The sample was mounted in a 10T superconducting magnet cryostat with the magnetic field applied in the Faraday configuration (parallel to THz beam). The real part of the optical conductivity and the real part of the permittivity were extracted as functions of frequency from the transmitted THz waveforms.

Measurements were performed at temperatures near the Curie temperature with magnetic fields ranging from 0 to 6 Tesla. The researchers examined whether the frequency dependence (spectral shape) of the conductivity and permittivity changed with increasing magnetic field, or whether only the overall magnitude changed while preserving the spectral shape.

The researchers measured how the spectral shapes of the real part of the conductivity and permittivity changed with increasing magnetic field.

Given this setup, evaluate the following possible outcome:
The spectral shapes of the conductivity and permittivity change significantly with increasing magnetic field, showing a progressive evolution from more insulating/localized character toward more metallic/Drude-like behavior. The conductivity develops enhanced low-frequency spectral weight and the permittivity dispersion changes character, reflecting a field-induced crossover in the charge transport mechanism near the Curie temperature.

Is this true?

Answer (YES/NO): NO